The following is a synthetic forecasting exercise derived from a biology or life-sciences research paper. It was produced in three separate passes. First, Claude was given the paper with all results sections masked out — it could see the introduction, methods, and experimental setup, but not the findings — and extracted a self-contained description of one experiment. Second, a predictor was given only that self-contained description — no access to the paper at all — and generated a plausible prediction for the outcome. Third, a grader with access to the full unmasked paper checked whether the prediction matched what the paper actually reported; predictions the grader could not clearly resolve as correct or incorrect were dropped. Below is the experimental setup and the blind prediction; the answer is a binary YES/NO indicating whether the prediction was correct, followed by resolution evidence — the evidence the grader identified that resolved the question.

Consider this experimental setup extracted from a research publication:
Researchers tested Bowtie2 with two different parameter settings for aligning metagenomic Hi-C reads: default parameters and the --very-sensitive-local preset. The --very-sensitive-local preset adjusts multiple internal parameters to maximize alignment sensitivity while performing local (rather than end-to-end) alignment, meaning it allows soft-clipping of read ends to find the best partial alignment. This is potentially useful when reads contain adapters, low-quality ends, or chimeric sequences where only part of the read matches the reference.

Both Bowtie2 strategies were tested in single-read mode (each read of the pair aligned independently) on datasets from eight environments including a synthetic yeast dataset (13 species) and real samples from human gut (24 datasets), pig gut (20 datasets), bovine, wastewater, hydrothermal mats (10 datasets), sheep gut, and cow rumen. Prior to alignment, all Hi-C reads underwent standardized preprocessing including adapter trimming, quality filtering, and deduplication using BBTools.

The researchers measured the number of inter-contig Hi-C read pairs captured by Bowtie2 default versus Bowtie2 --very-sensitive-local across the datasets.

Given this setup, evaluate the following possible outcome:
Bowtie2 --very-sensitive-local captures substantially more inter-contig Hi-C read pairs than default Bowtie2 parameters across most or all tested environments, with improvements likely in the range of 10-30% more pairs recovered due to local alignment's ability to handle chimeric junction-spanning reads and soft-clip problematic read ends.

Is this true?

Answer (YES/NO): NO